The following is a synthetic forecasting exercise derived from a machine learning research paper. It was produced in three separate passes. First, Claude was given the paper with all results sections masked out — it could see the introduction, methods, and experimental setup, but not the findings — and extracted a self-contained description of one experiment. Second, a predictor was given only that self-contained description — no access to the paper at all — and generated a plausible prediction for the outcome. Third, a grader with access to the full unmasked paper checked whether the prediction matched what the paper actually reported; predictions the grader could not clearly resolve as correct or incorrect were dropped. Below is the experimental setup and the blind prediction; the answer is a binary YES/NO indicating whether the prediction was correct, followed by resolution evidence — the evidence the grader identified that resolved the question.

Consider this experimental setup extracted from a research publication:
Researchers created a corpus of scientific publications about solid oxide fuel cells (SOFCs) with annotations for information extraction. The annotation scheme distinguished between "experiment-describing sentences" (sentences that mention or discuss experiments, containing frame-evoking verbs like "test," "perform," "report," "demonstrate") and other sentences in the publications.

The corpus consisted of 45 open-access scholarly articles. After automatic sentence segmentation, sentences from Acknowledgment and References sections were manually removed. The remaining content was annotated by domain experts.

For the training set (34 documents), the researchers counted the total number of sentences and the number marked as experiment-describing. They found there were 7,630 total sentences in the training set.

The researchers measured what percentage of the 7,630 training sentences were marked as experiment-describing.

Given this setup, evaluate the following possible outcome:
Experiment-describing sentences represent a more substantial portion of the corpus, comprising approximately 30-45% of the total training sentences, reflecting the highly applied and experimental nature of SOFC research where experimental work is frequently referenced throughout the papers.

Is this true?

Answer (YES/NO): NO